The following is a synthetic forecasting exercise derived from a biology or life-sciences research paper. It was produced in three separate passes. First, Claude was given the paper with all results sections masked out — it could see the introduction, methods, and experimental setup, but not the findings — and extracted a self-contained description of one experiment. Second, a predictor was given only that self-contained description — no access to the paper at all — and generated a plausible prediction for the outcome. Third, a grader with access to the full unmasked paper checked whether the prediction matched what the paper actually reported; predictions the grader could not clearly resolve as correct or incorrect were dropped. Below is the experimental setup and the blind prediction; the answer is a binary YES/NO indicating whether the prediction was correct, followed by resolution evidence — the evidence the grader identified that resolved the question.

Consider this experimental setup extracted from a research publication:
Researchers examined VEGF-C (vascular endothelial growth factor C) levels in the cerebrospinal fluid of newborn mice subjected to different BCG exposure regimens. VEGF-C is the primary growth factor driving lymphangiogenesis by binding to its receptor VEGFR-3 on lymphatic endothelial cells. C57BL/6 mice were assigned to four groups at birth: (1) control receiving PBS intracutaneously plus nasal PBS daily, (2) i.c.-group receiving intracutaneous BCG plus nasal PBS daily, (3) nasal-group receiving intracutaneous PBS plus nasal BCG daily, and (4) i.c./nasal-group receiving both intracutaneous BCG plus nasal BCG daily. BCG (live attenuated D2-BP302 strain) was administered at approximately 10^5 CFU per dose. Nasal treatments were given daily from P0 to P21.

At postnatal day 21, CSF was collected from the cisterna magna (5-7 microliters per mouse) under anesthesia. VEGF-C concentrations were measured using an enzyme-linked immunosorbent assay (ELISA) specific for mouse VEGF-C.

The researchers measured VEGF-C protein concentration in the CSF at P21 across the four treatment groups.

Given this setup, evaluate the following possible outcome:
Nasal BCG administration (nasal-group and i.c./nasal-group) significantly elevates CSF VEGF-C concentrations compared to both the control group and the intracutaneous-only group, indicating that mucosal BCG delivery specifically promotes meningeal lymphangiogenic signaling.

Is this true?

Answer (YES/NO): YES